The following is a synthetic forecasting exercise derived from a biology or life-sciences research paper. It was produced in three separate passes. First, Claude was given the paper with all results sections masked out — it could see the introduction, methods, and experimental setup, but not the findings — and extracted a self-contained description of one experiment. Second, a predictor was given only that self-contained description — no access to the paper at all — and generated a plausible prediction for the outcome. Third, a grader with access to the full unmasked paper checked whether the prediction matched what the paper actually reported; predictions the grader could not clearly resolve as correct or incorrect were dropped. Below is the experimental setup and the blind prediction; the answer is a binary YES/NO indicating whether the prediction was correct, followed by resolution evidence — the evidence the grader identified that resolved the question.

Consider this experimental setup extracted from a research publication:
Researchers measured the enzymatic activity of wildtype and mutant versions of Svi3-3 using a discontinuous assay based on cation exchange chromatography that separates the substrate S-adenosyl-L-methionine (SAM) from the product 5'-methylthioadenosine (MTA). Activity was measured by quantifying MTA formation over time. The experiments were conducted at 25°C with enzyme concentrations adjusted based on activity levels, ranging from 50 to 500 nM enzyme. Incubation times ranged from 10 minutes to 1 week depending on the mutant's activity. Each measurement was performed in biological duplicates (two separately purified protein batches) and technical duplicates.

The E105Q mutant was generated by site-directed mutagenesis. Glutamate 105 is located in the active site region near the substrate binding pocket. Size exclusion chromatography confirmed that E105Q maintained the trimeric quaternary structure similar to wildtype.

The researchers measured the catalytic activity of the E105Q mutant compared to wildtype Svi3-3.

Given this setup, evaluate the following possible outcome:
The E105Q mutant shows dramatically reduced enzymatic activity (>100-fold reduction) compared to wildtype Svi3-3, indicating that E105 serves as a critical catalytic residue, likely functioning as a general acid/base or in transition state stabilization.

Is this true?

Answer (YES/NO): NO